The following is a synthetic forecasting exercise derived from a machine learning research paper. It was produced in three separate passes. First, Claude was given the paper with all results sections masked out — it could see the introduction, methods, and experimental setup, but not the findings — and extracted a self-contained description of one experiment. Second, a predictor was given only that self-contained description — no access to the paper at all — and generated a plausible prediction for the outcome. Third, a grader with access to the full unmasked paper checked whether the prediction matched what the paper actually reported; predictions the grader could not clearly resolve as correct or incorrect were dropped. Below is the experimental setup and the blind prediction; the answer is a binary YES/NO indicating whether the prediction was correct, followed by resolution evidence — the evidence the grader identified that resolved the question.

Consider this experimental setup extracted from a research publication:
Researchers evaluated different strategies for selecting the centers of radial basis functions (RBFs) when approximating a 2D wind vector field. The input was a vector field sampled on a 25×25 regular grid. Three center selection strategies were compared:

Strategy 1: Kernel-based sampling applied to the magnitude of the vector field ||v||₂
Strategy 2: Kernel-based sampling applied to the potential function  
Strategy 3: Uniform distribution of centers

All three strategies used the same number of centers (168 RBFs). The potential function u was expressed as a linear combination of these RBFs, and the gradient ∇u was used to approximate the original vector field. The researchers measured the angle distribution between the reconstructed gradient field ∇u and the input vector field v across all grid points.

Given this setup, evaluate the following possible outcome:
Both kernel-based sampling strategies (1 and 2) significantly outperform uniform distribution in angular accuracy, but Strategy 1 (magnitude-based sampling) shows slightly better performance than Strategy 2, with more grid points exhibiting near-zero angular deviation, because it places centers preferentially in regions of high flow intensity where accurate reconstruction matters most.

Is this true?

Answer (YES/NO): NO